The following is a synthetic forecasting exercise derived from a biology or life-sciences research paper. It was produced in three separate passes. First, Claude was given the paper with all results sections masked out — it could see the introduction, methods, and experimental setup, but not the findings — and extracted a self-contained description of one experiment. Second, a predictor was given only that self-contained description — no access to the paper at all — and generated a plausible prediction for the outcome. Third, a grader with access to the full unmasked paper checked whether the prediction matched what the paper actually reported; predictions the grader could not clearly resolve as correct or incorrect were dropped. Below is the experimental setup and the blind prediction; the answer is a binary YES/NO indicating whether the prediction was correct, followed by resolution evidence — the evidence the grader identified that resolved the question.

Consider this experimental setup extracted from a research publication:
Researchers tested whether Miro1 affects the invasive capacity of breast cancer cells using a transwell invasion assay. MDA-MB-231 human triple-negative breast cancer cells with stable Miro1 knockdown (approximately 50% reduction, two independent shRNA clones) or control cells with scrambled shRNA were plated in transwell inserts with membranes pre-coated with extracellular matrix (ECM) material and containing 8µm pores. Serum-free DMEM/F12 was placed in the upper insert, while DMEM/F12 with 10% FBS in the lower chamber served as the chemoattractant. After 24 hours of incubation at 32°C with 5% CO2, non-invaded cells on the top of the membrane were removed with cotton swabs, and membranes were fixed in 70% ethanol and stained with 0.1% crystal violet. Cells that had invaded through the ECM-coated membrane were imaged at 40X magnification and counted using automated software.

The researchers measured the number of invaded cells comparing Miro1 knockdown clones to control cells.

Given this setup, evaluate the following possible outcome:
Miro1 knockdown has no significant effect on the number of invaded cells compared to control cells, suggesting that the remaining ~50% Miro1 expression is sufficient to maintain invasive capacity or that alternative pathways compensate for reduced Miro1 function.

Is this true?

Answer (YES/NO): NO